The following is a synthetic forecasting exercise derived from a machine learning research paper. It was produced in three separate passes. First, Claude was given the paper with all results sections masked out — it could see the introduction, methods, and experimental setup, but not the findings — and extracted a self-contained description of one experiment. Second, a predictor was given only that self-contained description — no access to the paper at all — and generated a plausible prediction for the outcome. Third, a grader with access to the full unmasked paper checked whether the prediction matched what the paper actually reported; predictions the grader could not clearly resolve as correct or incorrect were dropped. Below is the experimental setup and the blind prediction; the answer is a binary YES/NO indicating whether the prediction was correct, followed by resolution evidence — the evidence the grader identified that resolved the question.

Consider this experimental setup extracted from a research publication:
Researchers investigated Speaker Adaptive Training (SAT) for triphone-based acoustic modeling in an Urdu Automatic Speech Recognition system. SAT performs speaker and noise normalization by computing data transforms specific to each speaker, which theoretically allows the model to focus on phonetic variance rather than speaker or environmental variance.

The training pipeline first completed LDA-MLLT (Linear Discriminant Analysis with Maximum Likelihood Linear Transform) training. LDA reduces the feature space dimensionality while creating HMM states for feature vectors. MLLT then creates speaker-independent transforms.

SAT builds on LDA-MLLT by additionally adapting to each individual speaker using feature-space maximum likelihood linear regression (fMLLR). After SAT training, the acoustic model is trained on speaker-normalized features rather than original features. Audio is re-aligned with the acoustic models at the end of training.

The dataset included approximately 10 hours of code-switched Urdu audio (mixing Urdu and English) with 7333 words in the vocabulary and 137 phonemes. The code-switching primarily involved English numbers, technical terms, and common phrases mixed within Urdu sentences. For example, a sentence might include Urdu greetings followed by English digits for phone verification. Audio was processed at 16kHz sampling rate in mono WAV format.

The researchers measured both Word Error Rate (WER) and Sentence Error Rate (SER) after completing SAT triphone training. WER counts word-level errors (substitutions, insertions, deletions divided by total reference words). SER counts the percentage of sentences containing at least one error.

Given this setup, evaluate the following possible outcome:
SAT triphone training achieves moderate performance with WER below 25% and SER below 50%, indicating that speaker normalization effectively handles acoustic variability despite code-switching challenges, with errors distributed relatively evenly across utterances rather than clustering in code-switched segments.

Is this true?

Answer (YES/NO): YES